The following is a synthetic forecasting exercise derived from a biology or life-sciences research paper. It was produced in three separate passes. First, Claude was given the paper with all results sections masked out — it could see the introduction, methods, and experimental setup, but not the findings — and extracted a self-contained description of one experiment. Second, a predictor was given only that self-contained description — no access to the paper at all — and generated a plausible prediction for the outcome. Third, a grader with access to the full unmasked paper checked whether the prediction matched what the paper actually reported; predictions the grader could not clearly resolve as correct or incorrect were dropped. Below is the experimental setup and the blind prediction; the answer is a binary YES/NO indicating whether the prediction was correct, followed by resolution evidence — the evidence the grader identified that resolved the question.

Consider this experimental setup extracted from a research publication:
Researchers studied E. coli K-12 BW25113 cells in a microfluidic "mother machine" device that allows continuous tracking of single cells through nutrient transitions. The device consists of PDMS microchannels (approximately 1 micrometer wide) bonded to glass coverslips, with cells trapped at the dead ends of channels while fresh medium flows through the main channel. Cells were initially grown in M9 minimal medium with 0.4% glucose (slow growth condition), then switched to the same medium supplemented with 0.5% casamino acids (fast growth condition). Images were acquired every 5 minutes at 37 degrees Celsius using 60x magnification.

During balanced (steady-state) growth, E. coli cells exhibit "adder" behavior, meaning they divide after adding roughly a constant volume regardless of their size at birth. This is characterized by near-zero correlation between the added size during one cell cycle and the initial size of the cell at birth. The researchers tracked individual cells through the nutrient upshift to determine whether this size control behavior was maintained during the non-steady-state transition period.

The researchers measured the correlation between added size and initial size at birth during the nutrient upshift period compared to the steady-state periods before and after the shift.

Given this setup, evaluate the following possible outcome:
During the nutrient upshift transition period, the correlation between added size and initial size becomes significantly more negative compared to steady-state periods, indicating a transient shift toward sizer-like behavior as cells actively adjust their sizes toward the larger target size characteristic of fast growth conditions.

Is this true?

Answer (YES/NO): NO